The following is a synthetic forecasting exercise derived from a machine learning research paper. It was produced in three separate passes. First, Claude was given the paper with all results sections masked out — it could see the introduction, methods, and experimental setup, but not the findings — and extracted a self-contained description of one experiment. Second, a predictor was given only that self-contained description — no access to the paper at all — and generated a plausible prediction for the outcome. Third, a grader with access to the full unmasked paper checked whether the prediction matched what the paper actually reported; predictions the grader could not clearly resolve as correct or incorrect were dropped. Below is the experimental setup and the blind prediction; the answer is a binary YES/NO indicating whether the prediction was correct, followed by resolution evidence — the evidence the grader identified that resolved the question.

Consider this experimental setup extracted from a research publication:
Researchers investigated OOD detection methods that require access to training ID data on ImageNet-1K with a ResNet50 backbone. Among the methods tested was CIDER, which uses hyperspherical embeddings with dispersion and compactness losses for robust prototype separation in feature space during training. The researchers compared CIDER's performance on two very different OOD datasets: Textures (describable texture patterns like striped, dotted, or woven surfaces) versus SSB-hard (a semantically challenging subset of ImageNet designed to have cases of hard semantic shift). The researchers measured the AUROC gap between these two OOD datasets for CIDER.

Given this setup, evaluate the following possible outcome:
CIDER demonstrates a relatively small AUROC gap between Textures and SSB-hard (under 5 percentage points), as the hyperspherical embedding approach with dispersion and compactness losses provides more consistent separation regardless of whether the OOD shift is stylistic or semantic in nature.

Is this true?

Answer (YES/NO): NO